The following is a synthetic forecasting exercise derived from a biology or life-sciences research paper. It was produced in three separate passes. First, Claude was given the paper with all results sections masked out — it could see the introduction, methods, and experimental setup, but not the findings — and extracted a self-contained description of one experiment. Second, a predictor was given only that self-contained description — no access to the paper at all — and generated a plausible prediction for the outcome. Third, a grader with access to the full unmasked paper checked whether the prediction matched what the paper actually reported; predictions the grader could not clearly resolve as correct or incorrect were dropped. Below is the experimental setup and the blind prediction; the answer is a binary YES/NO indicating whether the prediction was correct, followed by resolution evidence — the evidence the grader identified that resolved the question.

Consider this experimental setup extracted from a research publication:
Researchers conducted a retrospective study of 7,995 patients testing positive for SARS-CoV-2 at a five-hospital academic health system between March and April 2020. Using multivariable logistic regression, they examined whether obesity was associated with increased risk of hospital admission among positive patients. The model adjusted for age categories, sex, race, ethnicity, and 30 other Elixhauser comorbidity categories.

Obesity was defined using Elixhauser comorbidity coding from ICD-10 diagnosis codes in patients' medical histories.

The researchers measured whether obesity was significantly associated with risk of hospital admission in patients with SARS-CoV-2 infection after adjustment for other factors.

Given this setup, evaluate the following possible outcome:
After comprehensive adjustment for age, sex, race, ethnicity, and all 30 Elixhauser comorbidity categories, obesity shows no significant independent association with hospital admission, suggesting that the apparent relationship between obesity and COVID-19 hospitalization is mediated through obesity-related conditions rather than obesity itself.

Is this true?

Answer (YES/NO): NO